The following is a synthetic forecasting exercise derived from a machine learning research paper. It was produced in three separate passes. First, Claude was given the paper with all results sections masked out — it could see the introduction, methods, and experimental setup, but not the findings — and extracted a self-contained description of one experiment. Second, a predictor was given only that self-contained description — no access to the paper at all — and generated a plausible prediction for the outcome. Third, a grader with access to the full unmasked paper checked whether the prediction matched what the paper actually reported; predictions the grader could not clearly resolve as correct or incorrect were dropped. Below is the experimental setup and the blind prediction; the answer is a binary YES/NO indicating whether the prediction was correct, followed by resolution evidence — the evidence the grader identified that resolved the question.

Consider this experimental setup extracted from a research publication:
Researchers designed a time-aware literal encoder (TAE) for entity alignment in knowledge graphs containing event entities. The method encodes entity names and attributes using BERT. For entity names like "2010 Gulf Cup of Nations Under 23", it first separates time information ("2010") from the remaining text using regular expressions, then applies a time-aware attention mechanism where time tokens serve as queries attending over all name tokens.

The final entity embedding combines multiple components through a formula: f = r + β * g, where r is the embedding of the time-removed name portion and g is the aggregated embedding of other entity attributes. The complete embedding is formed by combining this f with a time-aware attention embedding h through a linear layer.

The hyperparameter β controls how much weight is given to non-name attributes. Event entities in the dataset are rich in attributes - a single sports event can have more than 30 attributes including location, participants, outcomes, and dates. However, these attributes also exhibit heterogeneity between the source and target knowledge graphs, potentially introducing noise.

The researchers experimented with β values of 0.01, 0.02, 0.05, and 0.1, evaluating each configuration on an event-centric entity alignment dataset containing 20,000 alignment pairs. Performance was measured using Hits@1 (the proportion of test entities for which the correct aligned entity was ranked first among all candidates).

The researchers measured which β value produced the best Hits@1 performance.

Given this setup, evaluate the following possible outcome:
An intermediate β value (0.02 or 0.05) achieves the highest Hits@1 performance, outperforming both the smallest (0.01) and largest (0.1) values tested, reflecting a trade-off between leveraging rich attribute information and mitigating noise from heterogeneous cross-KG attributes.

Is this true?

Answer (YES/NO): YES